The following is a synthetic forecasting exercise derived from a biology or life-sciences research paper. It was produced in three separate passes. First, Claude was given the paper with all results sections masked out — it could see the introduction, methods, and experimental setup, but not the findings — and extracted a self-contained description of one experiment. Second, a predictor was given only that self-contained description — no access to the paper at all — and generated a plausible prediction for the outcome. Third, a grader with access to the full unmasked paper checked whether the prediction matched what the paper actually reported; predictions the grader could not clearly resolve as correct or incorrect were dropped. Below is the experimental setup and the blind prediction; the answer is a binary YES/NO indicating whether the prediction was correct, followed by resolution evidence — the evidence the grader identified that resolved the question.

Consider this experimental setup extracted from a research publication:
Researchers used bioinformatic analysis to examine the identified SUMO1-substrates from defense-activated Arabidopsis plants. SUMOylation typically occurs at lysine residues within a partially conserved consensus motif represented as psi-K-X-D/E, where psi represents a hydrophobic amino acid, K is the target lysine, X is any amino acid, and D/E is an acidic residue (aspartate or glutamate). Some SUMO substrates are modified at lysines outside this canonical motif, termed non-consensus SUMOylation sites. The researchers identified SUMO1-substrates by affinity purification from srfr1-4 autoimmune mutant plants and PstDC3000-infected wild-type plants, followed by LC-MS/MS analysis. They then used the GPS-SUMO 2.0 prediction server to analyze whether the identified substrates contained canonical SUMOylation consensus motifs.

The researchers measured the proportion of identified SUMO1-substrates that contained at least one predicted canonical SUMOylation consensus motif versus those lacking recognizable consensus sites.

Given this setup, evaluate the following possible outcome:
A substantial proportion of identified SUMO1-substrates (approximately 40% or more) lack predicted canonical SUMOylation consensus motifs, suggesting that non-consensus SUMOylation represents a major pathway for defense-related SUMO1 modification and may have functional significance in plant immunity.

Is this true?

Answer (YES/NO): NO